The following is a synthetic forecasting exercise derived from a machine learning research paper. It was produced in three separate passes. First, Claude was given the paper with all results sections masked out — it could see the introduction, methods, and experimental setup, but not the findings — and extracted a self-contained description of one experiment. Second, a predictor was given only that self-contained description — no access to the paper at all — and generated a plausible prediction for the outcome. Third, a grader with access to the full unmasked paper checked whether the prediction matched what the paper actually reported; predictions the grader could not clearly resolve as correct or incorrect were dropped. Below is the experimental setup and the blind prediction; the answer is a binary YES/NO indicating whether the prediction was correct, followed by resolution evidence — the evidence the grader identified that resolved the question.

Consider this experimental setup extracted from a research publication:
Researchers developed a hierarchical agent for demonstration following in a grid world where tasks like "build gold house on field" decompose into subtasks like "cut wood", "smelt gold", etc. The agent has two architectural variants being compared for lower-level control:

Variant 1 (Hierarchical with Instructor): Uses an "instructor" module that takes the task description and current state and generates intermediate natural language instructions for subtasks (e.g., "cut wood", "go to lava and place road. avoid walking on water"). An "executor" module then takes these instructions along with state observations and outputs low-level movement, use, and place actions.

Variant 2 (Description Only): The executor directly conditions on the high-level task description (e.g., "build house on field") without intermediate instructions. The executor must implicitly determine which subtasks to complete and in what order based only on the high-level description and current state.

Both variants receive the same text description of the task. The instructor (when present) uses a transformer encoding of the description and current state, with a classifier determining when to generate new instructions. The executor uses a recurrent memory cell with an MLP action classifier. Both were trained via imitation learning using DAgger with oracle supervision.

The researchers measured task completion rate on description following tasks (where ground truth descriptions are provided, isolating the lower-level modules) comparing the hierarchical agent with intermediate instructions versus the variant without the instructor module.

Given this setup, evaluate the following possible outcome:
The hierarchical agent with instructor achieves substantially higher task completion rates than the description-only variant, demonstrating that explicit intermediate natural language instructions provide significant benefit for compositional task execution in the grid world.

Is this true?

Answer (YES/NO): NO